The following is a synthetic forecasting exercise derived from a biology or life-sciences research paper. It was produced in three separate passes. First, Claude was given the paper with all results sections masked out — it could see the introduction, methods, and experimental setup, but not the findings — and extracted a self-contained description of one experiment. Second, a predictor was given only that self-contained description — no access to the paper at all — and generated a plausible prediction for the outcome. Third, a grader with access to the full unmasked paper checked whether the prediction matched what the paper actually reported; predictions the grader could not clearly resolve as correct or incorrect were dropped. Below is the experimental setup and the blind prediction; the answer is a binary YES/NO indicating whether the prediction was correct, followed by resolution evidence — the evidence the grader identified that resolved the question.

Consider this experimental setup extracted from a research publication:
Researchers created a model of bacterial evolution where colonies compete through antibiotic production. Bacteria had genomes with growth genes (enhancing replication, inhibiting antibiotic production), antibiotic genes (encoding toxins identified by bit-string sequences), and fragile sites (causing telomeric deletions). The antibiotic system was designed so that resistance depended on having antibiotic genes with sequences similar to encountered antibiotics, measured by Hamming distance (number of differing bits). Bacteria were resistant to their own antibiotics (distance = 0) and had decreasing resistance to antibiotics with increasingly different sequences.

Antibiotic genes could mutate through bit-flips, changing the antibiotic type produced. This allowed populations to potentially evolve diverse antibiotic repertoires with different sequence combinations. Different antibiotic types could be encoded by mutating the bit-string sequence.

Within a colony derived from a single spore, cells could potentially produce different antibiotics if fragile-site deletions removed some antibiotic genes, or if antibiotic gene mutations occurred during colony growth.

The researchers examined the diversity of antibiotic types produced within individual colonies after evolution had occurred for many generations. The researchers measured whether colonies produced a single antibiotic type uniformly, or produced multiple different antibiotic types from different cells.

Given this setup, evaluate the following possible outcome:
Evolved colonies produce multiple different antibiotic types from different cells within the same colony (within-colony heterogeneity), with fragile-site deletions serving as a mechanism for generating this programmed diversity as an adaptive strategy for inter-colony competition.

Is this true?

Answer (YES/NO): YES